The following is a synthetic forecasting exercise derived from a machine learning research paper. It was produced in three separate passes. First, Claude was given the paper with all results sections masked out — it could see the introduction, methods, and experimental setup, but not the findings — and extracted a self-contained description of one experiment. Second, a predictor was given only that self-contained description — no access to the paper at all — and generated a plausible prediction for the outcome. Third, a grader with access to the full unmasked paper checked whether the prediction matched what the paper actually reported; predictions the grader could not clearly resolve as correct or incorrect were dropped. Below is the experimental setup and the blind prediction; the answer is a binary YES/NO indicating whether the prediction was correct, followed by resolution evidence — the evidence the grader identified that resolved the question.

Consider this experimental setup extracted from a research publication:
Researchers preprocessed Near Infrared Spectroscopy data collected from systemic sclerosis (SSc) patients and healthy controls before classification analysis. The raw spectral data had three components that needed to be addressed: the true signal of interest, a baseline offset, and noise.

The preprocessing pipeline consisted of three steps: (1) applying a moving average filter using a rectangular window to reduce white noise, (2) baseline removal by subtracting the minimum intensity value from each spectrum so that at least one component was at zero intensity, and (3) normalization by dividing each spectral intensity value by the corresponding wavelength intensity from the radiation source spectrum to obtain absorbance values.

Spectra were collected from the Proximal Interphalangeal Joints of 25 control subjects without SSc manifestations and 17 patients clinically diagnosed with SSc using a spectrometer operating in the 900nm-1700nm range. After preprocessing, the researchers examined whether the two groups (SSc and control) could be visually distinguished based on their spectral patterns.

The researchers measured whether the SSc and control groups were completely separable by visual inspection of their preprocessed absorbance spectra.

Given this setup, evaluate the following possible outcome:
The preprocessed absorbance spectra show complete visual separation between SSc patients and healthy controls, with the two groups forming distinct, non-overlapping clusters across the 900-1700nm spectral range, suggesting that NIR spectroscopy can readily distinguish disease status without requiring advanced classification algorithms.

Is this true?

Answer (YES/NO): NO